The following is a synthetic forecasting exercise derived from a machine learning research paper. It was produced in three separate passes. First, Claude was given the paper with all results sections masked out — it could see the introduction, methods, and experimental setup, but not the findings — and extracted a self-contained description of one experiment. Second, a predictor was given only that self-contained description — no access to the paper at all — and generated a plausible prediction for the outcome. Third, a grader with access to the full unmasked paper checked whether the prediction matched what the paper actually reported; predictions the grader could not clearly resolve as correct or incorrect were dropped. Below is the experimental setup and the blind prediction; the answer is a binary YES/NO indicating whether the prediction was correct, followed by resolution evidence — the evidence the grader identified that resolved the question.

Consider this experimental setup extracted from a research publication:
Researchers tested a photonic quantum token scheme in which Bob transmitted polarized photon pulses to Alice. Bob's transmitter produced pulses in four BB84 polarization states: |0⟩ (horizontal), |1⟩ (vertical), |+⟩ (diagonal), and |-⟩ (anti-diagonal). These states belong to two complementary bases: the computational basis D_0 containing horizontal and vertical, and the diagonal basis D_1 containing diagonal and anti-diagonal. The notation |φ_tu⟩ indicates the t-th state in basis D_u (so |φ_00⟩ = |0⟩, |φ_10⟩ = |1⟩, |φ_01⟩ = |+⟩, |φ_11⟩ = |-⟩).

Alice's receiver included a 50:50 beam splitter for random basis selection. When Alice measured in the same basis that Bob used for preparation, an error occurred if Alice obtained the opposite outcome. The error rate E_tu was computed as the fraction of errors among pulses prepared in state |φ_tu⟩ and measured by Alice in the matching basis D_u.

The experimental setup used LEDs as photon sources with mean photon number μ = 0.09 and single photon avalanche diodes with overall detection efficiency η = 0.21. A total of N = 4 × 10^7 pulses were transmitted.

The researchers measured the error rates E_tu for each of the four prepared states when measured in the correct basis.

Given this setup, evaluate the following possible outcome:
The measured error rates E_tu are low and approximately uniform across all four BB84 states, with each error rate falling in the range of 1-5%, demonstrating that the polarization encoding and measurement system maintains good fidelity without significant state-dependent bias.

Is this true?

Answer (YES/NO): NO